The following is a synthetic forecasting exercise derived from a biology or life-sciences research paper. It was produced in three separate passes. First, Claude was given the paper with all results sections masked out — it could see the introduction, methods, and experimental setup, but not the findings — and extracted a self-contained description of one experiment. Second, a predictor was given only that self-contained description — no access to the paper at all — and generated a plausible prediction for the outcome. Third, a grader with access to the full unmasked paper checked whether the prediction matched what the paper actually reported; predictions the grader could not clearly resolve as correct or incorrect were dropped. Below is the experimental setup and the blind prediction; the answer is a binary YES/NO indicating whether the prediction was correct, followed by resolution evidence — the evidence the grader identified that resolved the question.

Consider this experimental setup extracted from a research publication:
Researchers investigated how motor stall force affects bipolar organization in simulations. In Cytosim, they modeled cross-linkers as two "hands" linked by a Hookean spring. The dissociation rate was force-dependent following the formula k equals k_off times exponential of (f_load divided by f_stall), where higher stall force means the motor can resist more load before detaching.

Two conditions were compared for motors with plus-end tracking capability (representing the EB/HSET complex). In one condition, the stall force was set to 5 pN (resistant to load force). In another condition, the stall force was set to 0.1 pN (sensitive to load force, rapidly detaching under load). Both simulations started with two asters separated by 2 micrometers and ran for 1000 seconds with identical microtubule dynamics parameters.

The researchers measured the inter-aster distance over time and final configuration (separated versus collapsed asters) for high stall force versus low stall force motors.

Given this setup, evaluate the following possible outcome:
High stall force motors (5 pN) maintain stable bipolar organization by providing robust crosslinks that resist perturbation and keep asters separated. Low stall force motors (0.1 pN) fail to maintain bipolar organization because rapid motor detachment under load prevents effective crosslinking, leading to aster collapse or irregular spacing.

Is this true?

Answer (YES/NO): YES